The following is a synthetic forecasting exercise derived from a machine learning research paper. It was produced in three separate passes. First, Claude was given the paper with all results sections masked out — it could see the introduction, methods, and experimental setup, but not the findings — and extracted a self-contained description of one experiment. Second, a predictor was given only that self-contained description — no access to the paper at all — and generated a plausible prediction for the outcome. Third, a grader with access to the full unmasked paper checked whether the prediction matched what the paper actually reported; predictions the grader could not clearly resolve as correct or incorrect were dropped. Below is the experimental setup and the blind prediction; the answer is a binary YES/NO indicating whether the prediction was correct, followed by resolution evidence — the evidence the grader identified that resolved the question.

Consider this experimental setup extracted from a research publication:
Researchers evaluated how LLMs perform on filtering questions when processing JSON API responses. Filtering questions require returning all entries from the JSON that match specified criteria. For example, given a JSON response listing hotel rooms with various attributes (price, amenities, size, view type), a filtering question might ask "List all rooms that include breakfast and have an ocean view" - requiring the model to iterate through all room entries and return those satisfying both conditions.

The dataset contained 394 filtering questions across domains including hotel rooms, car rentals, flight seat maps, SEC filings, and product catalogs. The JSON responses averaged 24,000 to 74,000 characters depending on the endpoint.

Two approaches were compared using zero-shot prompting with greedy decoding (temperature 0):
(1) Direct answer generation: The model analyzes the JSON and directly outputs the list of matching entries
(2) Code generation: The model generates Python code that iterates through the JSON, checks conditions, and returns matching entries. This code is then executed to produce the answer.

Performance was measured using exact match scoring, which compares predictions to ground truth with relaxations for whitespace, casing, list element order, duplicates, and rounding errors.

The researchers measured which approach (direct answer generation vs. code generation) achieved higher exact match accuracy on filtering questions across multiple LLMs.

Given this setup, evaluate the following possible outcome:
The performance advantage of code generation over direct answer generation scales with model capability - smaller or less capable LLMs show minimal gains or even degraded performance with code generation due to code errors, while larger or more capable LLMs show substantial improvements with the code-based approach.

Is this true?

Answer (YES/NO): NO